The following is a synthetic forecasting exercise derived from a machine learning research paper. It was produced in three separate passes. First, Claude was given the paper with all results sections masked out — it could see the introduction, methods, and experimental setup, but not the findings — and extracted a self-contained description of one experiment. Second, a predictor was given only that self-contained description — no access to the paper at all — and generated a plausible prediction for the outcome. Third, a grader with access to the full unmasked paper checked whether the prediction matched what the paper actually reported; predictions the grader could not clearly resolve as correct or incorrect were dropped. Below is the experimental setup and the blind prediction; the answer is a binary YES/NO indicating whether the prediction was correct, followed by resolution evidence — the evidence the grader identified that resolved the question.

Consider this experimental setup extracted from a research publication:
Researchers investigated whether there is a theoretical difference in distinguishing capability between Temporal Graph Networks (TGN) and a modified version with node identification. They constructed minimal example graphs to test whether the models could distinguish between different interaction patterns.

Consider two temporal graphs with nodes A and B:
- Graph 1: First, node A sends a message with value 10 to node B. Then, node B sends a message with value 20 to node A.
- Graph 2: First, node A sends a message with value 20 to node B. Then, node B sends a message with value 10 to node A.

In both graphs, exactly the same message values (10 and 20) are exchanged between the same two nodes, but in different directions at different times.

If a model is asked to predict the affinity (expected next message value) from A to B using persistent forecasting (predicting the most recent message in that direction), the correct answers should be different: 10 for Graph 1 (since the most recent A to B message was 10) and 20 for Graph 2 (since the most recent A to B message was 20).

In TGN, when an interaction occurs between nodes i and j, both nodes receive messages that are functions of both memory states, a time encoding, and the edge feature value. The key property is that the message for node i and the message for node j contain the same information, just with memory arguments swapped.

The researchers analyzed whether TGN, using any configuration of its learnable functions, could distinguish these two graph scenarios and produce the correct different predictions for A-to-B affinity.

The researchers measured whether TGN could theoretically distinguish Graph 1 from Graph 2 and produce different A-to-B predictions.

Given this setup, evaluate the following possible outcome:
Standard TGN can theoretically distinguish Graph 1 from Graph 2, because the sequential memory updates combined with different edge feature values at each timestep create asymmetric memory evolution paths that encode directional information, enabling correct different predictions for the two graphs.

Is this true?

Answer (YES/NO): NO